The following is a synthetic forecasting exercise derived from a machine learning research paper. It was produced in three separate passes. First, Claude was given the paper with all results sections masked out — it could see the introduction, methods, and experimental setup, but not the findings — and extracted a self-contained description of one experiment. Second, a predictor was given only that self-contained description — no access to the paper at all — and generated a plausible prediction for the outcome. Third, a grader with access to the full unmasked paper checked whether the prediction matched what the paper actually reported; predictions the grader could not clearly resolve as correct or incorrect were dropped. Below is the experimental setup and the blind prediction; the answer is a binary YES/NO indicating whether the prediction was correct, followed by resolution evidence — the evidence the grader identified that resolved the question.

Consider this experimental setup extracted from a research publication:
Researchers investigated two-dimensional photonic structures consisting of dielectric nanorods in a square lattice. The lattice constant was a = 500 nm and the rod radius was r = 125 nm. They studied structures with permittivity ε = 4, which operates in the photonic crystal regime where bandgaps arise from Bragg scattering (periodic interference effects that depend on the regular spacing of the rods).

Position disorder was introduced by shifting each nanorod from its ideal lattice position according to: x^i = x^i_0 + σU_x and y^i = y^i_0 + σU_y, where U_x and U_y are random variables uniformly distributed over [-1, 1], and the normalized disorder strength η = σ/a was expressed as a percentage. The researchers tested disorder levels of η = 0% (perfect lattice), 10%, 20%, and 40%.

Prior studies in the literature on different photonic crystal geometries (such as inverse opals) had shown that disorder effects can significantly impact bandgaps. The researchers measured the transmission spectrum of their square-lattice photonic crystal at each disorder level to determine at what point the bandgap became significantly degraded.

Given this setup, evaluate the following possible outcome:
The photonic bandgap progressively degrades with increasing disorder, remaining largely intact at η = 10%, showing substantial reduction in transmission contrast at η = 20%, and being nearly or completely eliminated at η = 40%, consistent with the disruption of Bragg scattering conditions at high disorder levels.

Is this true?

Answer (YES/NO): NO